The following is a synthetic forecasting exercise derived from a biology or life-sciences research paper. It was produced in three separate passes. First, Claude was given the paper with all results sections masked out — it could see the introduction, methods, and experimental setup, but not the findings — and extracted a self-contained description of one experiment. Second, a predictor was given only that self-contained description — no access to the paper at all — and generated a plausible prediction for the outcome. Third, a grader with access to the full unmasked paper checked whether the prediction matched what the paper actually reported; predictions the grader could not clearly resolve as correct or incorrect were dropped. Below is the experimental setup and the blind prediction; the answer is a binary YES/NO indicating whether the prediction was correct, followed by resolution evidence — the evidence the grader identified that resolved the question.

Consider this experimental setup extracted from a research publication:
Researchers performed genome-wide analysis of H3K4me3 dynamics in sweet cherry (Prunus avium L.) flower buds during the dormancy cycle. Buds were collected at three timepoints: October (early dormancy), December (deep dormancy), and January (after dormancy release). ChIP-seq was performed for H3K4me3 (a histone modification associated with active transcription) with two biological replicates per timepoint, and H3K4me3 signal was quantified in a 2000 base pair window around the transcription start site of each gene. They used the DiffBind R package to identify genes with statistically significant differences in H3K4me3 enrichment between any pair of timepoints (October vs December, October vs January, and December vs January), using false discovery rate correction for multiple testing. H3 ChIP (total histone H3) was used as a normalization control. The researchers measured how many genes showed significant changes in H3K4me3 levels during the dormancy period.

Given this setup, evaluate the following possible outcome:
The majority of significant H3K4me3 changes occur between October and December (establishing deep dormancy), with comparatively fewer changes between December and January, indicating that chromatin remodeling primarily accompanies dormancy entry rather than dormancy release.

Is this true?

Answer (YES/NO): NO